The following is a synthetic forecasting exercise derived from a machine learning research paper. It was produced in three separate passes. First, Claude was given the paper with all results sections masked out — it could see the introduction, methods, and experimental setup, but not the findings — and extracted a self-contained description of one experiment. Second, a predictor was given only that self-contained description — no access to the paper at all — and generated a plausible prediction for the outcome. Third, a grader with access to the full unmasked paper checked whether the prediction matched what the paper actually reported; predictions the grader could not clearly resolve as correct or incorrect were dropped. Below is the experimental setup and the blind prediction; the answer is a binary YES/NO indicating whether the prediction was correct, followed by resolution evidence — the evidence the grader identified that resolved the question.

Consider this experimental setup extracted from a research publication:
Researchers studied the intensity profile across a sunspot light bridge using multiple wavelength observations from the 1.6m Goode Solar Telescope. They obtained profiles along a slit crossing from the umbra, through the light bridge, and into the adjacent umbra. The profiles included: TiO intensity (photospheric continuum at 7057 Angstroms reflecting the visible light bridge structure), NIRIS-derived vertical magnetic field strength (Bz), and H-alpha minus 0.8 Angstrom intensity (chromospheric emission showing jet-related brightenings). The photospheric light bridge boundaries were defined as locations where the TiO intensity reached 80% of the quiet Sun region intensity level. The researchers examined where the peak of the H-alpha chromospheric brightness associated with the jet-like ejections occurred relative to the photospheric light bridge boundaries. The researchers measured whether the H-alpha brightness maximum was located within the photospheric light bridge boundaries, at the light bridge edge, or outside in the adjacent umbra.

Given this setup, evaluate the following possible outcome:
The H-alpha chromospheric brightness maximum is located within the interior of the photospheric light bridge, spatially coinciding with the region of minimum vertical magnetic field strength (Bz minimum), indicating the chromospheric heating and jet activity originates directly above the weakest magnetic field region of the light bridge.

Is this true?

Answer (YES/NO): NO